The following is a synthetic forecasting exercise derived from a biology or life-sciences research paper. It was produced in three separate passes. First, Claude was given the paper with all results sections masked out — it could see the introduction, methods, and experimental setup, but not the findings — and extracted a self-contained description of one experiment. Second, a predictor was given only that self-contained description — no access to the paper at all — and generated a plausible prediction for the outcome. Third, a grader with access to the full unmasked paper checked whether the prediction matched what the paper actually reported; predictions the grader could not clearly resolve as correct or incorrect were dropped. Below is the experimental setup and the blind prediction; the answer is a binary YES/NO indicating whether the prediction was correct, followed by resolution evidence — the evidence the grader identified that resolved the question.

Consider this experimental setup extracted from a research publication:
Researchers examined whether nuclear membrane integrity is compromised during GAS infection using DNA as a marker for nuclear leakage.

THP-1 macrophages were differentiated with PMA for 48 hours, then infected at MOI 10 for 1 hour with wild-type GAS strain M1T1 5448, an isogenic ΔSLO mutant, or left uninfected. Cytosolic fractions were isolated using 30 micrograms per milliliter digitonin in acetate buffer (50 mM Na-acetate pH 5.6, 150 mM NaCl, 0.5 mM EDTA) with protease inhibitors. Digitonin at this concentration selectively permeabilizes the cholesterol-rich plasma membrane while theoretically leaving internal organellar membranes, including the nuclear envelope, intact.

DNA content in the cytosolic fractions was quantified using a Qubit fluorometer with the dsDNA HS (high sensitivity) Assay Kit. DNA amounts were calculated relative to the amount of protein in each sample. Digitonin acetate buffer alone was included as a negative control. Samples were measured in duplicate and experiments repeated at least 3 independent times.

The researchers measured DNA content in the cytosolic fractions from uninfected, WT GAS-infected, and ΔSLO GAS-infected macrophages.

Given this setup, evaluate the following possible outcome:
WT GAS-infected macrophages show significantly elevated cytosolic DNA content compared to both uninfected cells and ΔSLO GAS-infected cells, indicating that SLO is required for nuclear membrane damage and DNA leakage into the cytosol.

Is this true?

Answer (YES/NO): NO